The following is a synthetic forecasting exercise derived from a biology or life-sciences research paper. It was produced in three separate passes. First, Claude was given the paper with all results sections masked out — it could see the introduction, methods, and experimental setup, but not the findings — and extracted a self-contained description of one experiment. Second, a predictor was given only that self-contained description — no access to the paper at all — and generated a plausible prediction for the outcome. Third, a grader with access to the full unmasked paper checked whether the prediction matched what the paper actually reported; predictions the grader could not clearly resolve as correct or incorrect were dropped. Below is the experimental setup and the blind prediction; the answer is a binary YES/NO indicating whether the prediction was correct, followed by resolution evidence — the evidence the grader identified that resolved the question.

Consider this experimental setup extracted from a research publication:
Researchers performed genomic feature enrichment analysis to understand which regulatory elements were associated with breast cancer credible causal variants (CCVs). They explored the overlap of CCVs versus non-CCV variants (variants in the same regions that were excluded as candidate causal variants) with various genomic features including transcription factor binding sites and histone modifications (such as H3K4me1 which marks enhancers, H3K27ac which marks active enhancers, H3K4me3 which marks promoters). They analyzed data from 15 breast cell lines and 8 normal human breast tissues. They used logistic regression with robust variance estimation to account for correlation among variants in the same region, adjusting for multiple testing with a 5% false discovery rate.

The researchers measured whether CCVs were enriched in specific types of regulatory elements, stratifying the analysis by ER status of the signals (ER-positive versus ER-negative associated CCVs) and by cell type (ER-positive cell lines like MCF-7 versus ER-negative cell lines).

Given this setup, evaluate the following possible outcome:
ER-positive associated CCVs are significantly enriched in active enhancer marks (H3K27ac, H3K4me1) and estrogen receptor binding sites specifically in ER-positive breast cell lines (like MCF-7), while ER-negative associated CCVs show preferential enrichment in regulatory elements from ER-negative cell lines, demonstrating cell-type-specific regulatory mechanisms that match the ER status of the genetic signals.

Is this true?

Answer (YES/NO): NO